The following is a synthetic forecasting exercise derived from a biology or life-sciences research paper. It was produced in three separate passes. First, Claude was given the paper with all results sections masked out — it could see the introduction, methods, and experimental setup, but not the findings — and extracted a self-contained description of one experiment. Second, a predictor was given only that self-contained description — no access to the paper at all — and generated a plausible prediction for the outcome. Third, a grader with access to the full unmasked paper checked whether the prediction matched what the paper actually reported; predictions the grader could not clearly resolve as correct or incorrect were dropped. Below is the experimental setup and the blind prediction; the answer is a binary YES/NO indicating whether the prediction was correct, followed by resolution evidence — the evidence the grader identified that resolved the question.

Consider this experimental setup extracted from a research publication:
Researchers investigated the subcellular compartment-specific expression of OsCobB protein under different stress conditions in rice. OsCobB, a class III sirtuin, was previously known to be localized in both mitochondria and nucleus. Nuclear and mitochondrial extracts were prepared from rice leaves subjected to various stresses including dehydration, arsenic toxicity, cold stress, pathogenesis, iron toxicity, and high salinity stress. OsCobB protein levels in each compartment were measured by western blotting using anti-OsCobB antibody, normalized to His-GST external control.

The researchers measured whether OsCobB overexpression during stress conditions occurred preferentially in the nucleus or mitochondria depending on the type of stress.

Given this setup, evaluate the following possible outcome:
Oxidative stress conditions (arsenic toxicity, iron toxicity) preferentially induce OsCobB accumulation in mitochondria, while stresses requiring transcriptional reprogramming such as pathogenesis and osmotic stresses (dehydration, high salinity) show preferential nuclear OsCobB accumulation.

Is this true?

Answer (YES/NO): NO